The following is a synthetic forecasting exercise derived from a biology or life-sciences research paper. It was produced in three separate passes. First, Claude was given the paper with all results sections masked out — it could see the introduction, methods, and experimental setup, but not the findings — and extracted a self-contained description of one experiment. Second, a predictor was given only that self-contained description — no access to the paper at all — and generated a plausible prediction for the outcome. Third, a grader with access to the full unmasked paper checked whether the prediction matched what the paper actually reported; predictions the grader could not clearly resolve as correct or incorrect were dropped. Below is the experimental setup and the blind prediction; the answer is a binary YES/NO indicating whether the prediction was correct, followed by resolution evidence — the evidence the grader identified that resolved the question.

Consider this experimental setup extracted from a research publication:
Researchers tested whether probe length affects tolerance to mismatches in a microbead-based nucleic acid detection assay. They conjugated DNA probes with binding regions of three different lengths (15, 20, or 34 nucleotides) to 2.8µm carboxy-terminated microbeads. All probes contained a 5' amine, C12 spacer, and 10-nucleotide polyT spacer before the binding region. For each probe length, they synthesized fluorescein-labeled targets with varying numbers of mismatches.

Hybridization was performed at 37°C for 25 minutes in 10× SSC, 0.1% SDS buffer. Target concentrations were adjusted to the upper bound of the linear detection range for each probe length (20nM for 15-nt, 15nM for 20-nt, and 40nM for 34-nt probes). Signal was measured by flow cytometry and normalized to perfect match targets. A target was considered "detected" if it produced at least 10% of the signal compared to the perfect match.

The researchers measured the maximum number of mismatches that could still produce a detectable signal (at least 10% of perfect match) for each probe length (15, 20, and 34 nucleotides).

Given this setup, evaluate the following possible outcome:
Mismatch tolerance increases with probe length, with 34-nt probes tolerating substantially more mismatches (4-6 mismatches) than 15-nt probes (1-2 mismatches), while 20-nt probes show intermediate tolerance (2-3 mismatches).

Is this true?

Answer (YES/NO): NO